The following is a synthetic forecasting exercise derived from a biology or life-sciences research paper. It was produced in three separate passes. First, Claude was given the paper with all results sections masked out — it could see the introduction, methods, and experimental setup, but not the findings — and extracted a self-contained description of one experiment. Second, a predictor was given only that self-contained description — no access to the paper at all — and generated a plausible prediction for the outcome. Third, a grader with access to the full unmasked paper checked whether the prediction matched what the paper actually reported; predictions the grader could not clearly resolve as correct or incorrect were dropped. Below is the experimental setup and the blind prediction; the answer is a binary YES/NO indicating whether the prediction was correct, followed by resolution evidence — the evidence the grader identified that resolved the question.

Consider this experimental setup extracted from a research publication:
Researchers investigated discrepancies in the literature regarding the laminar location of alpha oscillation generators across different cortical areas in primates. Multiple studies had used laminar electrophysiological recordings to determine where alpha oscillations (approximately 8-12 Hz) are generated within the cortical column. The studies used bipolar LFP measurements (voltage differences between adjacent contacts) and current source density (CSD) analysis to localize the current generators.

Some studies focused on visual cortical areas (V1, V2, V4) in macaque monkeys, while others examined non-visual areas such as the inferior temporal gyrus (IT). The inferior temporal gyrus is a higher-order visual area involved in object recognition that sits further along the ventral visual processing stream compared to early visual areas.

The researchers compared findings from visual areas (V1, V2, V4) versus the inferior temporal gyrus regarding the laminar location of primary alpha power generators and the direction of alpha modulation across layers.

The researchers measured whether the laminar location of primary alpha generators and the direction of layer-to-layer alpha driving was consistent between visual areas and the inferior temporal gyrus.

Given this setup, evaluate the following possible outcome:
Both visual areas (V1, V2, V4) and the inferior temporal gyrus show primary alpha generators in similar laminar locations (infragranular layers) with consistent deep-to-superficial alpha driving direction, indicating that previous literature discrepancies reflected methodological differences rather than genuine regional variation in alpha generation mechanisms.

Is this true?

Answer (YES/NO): NO